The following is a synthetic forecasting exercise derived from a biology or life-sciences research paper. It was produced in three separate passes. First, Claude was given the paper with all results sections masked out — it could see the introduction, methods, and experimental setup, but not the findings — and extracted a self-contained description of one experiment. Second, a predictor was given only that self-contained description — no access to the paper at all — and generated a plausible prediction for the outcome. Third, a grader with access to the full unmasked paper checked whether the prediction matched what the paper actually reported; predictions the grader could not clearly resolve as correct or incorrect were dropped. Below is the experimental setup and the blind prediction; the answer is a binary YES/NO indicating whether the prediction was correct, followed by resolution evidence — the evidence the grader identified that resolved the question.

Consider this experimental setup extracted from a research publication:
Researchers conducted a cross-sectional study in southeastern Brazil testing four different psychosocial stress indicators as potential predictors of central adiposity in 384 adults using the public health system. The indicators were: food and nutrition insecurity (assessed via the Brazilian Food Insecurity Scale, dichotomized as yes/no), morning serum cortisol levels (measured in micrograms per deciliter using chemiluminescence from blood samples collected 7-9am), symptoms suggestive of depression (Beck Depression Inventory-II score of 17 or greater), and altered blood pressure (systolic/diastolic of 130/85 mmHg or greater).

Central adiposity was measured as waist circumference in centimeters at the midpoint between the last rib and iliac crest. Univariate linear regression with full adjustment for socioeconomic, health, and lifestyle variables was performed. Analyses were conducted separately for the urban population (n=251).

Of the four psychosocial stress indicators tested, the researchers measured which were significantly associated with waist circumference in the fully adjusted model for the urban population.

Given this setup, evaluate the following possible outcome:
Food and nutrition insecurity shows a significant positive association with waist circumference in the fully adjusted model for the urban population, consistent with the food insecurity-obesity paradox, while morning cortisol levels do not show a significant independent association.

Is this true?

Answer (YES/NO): NO